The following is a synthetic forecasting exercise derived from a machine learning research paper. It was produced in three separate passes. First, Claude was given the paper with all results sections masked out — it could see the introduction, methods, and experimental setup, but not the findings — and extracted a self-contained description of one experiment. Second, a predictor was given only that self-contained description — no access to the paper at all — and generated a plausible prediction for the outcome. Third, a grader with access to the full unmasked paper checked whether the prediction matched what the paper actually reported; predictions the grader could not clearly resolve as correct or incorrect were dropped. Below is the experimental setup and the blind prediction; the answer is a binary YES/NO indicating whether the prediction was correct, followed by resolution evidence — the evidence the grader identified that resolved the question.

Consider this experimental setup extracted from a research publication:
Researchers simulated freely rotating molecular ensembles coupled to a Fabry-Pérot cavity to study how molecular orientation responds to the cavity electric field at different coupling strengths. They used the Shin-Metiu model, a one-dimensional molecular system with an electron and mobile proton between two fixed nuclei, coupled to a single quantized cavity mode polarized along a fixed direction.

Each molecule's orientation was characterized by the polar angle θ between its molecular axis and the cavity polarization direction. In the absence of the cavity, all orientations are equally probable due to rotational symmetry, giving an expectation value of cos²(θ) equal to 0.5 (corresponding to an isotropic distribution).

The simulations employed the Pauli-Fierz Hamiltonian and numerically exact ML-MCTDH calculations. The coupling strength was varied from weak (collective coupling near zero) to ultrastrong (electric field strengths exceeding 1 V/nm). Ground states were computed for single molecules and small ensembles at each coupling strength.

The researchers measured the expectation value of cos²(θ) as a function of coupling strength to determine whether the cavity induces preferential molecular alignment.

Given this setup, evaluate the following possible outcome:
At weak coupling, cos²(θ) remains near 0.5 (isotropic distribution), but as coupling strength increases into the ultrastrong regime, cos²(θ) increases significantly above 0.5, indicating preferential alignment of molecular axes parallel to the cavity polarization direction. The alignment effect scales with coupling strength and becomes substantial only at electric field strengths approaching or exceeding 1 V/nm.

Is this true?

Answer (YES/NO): NO